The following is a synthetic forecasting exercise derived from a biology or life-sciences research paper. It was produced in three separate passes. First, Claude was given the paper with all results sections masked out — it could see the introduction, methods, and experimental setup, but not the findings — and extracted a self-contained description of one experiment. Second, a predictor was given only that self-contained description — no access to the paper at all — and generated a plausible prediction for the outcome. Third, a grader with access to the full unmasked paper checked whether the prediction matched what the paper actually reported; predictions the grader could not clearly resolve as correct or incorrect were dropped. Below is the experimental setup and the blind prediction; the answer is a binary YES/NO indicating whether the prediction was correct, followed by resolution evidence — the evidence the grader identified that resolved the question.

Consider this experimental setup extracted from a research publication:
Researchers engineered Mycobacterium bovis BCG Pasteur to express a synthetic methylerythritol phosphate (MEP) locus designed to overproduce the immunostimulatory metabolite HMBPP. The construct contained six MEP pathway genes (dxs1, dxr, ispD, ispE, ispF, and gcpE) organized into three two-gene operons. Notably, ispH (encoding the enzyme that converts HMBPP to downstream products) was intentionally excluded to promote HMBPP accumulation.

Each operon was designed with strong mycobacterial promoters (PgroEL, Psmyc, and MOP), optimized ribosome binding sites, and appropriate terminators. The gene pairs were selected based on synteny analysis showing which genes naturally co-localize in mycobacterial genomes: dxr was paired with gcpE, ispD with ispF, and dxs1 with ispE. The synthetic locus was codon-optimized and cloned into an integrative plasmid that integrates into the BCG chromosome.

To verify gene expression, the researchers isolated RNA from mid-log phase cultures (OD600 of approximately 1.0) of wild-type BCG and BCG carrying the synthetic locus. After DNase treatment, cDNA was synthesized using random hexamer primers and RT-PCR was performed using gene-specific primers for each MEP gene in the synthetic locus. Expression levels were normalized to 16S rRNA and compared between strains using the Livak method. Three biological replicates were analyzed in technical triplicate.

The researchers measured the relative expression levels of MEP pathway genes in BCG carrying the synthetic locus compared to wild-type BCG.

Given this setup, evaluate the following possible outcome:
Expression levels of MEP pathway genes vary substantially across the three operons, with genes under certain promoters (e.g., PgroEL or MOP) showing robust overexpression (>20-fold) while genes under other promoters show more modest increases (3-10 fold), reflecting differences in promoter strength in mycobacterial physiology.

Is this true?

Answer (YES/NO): NO